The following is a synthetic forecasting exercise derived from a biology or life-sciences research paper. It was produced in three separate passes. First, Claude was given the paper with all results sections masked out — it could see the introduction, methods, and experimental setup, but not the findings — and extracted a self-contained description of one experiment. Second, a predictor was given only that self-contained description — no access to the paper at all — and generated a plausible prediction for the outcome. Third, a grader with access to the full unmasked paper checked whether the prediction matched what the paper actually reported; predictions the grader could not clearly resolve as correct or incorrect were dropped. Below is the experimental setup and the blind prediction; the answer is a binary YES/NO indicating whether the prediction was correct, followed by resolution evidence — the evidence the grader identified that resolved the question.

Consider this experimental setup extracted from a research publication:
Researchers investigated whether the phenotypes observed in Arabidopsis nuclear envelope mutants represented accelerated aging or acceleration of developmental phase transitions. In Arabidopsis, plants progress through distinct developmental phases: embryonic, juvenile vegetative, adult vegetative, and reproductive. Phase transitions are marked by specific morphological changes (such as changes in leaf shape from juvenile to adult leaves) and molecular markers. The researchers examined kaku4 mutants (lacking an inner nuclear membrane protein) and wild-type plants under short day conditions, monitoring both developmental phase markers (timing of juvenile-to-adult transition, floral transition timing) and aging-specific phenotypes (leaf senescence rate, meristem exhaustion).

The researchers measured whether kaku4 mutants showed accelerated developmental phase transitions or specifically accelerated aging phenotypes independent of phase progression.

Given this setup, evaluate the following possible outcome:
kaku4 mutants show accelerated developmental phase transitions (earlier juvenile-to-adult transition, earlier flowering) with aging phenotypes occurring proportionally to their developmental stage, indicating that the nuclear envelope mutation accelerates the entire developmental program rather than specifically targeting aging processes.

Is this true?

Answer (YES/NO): NO